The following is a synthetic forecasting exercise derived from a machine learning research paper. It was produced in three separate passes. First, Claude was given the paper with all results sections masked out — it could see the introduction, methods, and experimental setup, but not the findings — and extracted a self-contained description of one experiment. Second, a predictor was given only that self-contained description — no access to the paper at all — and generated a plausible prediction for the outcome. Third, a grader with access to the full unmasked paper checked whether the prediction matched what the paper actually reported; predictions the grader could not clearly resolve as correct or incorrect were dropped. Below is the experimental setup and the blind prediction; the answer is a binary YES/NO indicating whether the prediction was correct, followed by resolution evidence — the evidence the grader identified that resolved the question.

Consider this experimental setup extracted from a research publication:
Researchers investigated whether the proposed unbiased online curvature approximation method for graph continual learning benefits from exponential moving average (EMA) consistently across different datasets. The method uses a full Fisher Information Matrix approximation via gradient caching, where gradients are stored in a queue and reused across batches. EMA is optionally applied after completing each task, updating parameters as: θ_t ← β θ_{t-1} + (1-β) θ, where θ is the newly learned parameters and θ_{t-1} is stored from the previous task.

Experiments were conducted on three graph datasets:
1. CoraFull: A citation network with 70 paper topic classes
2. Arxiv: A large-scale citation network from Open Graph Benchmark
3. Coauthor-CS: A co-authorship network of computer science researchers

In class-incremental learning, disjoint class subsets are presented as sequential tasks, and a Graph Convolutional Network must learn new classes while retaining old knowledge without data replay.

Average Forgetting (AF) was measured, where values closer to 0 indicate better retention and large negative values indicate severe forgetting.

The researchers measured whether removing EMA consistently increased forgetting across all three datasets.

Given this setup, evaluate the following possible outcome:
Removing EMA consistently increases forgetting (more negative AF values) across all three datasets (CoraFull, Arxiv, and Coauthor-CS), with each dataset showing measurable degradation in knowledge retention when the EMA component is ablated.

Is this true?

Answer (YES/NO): YES